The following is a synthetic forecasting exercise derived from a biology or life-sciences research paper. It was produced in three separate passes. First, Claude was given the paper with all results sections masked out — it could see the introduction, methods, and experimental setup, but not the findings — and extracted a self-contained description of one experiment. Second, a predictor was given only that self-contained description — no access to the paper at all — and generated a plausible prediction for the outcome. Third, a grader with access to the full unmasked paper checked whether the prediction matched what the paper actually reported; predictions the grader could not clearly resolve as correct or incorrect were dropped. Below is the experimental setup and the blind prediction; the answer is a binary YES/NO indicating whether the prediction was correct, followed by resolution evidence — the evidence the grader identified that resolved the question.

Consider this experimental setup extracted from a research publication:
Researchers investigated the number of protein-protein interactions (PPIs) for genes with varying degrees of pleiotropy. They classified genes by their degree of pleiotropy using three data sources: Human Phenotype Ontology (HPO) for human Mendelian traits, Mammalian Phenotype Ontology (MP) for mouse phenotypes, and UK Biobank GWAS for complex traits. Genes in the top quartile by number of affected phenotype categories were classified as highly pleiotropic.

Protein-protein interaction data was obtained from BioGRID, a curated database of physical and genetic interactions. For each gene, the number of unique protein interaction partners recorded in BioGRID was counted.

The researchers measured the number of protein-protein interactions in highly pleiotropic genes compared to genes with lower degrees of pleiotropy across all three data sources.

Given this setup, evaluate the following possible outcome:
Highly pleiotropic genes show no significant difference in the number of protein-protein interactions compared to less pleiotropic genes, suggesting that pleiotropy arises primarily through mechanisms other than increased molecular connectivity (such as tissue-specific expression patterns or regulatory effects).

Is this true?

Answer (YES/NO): NO